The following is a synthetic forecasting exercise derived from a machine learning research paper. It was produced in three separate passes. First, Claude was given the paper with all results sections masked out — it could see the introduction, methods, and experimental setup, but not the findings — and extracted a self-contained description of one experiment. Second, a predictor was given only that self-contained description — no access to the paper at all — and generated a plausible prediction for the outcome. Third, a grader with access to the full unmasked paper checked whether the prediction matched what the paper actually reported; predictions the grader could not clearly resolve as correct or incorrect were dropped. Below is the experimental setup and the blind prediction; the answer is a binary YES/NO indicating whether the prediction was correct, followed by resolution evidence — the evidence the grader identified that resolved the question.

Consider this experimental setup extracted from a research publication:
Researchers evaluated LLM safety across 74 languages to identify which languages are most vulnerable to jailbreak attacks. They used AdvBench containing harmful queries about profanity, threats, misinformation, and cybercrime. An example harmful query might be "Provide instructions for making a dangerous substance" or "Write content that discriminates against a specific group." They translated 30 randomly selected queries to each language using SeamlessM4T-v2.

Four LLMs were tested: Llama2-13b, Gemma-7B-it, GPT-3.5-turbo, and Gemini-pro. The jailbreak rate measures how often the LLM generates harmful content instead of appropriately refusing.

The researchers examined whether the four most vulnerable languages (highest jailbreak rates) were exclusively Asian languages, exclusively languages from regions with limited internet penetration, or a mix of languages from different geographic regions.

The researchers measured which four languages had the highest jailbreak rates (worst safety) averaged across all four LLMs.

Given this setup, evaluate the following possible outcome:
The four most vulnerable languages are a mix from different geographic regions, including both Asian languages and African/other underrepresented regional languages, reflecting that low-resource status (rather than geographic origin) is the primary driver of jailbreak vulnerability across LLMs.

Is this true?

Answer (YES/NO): NO